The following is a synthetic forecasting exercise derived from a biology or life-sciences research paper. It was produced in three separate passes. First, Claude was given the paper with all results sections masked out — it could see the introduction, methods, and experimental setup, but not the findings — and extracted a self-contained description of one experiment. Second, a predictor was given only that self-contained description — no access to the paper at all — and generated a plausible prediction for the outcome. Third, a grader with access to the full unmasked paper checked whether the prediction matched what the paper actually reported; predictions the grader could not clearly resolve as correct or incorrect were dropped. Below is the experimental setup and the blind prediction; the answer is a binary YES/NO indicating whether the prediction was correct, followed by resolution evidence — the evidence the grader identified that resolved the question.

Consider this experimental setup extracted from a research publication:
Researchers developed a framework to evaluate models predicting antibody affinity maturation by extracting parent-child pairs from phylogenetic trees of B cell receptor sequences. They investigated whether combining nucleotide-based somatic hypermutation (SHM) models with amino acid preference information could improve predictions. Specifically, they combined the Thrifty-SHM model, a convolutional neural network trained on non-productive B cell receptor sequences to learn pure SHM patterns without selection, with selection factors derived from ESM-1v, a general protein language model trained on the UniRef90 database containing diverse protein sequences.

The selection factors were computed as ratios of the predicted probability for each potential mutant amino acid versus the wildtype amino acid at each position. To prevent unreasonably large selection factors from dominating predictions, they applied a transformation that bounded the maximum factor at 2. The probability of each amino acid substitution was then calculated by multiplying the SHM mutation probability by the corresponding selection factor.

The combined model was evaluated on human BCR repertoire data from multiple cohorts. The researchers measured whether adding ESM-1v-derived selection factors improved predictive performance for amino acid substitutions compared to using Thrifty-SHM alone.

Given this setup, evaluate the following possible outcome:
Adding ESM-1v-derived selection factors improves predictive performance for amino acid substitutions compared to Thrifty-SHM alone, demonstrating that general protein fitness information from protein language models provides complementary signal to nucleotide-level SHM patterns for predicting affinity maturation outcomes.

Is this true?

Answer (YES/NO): NO